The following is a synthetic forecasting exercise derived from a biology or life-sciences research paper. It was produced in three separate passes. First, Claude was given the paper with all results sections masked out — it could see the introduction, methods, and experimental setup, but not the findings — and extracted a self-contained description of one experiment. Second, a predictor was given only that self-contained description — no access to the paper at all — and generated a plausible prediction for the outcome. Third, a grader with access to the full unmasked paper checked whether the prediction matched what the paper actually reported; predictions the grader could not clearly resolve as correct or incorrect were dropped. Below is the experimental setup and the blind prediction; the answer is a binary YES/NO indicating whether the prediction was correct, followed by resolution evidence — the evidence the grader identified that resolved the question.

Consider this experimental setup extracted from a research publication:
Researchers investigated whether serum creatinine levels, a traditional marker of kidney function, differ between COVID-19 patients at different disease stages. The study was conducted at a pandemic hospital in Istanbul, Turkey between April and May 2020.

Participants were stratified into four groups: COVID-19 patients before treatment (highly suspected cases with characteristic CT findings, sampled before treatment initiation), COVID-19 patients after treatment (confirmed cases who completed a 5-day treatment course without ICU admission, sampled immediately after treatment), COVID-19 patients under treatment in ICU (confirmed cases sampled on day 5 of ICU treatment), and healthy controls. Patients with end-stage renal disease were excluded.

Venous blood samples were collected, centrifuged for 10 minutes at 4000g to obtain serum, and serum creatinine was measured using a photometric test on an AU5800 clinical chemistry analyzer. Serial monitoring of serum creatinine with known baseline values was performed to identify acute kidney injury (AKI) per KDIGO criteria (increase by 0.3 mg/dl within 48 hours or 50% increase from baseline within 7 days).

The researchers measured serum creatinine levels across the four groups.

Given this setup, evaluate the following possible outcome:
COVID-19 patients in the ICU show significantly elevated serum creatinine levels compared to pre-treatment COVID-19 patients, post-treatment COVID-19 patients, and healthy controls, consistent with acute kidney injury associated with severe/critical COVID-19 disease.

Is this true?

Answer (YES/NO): NO